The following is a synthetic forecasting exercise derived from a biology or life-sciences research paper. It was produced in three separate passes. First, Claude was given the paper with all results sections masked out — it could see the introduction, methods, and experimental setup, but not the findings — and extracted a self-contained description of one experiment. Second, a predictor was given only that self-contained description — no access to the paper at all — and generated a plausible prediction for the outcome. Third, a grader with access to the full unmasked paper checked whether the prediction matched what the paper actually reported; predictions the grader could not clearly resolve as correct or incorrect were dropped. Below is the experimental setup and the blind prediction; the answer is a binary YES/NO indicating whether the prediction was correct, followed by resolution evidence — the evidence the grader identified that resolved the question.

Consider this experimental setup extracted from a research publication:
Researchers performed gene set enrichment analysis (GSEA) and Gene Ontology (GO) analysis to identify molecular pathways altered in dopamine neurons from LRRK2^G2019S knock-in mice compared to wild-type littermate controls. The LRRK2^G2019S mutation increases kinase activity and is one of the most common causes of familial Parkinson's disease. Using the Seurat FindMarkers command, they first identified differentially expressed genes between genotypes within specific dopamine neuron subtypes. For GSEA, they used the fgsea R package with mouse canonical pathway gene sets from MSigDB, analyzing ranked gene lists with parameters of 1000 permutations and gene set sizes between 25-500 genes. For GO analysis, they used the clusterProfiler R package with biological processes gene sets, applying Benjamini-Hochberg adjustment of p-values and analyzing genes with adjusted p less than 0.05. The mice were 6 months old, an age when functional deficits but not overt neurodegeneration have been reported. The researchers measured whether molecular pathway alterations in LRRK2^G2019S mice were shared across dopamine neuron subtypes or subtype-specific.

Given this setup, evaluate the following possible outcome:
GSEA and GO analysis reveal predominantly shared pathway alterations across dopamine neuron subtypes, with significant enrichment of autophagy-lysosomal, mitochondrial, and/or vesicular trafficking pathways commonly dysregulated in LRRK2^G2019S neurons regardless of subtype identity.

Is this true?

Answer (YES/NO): NO